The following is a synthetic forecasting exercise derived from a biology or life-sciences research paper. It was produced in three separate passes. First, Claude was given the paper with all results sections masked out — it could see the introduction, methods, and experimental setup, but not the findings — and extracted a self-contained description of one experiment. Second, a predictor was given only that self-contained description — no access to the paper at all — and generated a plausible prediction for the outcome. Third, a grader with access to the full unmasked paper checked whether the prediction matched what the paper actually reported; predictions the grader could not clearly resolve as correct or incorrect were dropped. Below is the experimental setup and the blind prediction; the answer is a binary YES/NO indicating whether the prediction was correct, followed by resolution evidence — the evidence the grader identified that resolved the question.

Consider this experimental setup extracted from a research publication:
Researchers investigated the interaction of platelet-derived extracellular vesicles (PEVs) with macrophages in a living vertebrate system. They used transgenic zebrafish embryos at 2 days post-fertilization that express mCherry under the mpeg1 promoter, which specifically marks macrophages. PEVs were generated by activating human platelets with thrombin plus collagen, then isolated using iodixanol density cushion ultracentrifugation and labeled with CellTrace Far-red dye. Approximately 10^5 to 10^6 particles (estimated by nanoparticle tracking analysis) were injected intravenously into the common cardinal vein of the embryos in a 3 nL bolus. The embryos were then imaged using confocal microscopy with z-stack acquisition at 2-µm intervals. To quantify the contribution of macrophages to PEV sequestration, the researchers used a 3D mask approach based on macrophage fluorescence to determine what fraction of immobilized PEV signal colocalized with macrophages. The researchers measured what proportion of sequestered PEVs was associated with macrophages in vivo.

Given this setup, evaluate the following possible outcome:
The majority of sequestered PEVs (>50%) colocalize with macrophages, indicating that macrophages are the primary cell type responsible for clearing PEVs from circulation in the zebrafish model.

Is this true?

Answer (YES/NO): YES